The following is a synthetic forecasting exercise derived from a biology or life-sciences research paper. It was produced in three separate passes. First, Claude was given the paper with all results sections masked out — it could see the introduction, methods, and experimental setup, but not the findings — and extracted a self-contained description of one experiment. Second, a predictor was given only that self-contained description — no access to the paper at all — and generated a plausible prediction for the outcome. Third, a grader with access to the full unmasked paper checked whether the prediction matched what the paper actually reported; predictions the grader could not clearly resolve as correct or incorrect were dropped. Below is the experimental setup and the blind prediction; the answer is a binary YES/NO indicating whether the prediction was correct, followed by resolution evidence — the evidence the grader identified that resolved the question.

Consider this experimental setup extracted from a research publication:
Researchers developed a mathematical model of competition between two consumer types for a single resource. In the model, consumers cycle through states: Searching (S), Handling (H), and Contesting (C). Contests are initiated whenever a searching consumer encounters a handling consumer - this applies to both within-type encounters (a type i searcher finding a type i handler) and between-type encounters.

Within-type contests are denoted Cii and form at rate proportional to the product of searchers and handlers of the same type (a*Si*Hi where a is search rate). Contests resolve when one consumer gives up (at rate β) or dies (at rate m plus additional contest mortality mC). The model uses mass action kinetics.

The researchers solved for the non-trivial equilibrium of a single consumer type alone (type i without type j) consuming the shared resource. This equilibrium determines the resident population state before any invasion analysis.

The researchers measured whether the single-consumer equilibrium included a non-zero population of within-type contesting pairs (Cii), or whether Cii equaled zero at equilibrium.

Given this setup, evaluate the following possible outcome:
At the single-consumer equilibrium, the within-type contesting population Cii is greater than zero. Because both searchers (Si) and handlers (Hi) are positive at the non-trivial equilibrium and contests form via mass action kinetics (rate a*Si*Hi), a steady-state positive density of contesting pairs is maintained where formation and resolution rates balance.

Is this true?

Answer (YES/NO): YES